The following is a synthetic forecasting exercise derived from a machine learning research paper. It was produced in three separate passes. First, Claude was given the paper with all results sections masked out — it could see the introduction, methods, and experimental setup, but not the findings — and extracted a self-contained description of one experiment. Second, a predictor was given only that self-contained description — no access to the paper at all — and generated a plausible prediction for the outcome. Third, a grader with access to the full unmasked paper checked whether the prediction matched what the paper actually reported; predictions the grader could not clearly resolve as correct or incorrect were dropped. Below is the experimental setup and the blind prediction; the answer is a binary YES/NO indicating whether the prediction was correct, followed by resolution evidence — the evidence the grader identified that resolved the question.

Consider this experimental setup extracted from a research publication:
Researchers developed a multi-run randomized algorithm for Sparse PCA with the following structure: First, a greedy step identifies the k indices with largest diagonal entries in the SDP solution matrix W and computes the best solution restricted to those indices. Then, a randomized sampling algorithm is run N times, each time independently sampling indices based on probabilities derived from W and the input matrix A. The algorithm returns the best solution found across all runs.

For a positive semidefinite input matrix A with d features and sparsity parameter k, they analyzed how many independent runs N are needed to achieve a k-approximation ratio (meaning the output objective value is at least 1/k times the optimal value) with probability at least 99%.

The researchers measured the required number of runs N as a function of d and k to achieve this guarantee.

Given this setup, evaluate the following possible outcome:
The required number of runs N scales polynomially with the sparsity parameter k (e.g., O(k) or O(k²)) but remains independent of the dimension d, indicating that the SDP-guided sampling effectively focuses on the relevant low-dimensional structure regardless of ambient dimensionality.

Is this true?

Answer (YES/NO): NO